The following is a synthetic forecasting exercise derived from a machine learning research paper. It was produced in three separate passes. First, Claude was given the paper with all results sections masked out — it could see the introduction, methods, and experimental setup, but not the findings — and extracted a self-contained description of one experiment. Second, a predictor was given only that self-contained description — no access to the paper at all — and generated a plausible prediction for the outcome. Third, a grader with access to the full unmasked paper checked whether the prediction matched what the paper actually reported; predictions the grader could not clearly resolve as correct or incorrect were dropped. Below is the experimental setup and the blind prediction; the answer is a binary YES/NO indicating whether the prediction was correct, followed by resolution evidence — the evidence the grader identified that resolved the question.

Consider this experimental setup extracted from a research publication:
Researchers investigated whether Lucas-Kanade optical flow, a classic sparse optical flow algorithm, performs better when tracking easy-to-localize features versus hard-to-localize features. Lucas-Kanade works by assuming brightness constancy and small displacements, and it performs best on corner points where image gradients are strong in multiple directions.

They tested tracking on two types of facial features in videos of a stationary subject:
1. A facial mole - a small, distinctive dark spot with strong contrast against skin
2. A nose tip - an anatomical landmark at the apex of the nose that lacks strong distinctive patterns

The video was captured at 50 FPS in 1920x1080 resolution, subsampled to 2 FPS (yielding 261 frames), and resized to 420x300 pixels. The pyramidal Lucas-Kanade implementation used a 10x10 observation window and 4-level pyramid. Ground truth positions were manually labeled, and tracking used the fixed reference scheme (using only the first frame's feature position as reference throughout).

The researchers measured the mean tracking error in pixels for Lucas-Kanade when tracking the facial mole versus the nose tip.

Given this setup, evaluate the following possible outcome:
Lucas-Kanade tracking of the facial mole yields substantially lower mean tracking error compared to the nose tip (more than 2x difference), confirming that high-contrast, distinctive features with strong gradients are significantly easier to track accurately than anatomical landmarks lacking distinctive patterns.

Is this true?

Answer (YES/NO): NO